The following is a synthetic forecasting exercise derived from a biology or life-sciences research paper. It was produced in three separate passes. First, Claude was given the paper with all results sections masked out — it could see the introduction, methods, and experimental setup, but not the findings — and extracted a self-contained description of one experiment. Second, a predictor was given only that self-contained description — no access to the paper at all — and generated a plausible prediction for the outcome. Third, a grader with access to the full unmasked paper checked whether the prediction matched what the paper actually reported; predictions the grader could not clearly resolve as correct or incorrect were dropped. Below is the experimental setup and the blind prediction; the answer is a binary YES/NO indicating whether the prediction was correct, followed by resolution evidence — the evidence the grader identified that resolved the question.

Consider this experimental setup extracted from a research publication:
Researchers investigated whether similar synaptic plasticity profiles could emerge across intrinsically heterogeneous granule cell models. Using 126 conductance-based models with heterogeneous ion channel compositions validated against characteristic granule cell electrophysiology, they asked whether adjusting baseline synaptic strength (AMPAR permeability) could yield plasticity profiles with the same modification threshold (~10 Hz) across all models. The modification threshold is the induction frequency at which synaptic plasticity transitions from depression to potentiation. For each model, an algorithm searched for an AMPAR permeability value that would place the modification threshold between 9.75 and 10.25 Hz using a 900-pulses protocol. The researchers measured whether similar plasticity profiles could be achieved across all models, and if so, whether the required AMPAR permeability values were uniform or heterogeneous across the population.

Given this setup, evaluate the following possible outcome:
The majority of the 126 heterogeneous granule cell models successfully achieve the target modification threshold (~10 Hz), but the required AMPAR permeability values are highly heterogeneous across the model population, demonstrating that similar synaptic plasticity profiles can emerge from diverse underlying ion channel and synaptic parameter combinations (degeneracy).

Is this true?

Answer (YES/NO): YES